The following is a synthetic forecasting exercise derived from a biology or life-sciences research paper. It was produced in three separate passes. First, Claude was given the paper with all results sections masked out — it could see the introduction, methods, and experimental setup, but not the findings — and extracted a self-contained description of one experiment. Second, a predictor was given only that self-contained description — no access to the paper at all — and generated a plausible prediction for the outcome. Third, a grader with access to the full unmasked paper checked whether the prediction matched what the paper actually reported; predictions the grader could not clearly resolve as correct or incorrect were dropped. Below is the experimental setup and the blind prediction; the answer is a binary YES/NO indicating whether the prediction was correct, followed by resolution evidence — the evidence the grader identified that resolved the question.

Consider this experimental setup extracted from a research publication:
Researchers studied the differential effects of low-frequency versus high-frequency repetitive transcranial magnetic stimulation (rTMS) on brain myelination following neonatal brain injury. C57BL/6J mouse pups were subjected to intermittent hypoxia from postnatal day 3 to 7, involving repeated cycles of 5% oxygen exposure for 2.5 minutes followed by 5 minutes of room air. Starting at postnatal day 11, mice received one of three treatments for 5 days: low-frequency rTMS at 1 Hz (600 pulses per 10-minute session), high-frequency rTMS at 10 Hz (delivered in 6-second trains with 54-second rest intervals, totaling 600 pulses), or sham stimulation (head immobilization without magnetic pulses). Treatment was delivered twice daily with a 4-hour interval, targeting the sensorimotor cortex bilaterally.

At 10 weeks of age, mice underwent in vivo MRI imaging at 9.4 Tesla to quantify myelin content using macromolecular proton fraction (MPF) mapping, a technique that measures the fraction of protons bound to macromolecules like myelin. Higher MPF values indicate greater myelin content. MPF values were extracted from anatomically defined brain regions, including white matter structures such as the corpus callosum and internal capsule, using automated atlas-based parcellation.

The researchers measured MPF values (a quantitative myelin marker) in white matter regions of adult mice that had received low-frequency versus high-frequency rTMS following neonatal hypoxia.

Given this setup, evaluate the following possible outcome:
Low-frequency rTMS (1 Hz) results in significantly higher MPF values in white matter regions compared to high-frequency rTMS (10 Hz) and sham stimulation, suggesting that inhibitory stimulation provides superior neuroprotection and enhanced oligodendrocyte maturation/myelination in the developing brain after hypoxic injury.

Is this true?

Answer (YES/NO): NO